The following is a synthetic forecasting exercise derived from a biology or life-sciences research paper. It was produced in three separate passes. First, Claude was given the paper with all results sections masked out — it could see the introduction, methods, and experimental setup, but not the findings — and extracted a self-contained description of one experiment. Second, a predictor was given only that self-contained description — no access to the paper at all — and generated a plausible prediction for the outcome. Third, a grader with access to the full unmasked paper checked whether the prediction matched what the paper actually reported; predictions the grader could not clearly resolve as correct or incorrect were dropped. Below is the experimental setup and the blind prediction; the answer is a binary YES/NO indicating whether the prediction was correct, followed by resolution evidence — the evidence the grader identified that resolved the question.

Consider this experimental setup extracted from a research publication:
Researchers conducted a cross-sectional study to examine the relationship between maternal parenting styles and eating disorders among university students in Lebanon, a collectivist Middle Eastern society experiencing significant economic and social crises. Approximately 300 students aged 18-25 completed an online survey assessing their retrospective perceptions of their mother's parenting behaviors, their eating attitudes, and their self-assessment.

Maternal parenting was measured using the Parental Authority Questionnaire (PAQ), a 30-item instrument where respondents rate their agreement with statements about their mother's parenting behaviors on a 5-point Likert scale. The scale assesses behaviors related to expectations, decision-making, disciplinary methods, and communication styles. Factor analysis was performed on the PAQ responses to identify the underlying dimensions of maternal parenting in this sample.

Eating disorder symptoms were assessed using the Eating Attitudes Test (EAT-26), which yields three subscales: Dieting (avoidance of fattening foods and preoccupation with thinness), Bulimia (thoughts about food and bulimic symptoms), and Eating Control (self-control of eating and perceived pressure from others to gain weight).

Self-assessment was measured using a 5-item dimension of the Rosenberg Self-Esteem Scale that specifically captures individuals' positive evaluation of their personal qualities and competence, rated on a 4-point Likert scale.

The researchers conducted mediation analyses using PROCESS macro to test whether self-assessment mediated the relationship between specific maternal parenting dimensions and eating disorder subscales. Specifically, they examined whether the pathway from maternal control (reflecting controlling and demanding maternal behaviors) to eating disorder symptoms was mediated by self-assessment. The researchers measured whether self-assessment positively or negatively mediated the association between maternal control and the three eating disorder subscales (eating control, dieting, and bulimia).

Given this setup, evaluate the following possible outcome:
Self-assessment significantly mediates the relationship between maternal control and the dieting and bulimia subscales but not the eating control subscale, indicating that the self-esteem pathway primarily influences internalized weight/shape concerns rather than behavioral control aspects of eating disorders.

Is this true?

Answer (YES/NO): NO